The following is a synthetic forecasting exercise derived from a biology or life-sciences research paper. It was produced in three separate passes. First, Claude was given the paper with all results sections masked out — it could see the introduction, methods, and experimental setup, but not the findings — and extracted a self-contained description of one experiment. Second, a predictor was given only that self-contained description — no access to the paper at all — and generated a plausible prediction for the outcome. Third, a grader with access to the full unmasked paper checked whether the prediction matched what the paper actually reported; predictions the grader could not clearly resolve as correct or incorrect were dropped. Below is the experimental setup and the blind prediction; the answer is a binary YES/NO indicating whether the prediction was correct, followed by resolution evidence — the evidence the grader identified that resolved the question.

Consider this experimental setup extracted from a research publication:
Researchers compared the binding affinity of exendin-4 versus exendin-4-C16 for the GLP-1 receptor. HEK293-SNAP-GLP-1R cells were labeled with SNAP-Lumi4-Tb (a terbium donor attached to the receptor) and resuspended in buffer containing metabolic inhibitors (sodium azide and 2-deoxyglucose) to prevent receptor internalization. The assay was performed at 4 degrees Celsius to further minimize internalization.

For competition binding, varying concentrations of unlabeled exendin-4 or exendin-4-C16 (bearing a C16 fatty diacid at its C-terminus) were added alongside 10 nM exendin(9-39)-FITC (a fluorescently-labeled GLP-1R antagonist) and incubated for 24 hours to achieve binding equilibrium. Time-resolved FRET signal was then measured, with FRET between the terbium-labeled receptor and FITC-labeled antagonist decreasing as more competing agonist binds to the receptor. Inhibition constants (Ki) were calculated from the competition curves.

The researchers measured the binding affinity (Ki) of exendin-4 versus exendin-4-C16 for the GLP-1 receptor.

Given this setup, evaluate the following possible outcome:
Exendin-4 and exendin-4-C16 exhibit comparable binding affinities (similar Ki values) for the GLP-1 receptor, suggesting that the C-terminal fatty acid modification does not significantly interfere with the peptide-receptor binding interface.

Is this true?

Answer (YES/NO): NO